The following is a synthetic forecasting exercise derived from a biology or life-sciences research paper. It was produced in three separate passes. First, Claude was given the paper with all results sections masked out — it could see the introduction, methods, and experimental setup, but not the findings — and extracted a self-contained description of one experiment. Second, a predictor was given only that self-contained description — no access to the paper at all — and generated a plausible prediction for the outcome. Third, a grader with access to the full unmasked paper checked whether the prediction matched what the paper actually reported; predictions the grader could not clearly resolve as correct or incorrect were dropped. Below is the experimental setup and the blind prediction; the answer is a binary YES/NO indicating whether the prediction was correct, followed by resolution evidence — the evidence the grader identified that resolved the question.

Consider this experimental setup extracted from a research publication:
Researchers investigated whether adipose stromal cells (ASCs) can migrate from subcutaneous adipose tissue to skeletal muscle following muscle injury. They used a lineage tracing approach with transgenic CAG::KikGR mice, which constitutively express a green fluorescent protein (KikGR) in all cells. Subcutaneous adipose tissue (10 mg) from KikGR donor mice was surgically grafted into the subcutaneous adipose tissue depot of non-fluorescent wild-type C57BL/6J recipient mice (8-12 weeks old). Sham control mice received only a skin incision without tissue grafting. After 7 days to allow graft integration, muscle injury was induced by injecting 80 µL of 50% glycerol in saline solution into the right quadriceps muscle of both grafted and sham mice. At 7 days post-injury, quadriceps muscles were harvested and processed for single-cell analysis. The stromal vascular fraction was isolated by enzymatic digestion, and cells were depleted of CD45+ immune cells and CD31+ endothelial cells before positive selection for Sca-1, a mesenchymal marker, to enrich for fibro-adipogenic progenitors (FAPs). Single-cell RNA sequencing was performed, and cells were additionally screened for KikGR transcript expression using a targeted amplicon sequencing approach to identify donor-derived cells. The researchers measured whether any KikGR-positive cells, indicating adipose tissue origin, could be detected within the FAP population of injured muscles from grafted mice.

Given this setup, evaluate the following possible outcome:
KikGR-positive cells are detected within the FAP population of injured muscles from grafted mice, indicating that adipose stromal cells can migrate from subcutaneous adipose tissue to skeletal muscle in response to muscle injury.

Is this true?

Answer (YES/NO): YES